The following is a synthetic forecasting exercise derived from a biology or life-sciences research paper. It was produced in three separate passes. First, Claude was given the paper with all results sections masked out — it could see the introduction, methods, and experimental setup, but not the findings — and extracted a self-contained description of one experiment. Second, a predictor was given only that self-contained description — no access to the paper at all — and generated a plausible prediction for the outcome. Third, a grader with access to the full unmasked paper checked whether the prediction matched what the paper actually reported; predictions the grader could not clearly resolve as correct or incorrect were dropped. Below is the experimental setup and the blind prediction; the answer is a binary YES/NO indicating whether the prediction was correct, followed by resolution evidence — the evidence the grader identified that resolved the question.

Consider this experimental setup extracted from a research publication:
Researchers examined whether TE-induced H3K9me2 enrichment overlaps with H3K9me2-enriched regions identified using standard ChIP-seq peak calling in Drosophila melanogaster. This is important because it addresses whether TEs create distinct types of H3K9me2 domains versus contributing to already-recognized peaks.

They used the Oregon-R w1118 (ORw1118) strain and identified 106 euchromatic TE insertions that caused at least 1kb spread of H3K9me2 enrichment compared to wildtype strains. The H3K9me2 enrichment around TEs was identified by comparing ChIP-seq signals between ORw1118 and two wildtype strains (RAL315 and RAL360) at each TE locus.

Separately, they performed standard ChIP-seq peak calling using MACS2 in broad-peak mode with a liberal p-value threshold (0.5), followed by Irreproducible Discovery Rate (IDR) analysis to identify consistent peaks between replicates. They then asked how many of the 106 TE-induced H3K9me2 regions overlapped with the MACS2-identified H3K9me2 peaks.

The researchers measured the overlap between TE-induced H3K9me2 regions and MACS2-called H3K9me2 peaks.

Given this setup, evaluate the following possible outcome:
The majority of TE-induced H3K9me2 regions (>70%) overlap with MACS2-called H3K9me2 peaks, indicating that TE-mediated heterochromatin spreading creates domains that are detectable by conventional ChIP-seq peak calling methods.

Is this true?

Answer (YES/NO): NO